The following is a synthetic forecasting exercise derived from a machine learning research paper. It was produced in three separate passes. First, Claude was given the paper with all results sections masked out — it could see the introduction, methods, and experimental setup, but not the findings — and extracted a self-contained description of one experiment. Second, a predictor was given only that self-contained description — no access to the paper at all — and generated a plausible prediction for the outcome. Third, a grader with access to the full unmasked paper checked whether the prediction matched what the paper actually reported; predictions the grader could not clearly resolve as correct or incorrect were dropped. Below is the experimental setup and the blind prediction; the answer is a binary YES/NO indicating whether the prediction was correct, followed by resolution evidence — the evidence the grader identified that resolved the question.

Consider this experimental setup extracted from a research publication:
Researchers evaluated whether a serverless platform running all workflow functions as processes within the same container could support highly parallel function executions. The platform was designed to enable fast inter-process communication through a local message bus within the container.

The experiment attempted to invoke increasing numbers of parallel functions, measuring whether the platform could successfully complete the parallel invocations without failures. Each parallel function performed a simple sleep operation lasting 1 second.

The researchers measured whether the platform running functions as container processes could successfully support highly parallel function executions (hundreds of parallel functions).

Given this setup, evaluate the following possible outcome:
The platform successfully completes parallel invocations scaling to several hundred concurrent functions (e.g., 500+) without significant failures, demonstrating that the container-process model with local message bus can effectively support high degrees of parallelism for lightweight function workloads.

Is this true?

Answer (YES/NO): NO